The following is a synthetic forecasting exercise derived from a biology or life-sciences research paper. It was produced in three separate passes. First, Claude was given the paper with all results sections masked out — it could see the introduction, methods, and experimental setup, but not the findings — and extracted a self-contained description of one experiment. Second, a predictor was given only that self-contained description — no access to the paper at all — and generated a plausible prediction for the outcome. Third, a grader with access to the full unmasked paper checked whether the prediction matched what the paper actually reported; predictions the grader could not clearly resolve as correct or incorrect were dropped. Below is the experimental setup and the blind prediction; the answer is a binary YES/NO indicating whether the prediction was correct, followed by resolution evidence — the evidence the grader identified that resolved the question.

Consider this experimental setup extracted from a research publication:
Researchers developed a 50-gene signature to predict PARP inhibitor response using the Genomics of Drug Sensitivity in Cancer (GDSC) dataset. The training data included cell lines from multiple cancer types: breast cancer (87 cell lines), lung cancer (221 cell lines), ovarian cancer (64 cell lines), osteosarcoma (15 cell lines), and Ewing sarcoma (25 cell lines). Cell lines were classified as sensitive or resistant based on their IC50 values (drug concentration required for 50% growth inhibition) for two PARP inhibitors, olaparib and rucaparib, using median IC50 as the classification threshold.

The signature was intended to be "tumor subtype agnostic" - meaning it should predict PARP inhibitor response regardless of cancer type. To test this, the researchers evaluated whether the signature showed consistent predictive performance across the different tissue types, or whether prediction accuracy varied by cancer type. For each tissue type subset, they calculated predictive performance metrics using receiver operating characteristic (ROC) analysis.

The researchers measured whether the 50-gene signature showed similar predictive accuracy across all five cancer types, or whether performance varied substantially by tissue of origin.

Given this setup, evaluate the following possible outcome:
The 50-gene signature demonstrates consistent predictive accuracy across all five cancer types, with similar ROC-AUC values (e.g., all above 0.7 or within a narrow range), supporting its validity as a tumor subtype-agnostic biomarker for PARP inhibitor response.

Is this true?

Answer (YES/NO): NO